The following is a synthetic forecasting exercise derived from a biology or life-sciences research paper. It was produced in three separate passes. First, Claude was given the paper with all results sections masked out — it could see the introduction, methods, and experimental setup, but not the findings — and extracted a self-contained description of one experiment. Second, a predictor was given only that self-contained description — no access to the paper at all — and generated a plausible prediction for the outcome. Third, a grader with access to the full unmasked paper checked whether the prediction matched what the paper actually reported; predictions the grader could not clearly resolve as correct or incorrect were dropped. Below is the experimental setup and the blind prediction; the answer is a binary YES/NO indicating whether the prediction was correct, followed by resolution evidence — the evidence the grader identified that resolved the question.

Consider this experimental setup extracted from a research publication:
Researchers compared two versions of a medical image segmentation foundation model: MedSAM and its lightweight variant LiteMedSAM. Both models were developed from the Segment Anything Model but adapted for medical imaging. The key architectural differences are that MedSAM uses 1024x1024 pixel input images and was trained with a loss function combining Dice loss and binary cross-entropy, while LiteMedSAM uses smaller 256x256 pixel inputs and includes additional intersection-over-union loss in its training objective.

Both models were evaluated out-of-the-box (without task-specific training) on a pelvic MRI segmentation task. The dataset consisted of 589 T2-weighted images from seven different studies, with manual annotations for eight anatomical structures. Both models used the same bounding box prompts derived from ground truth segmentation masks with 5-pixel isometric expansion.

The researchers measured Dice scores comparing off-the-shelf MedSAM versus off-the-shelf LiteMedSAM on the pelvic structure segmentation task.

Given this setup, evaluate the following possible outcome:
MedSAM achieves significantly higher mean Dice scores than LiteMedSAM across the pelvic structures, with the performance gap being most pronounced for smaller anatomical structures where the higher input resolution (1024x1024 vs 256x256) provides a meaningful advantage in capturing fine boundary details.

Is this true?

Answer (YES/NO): NO